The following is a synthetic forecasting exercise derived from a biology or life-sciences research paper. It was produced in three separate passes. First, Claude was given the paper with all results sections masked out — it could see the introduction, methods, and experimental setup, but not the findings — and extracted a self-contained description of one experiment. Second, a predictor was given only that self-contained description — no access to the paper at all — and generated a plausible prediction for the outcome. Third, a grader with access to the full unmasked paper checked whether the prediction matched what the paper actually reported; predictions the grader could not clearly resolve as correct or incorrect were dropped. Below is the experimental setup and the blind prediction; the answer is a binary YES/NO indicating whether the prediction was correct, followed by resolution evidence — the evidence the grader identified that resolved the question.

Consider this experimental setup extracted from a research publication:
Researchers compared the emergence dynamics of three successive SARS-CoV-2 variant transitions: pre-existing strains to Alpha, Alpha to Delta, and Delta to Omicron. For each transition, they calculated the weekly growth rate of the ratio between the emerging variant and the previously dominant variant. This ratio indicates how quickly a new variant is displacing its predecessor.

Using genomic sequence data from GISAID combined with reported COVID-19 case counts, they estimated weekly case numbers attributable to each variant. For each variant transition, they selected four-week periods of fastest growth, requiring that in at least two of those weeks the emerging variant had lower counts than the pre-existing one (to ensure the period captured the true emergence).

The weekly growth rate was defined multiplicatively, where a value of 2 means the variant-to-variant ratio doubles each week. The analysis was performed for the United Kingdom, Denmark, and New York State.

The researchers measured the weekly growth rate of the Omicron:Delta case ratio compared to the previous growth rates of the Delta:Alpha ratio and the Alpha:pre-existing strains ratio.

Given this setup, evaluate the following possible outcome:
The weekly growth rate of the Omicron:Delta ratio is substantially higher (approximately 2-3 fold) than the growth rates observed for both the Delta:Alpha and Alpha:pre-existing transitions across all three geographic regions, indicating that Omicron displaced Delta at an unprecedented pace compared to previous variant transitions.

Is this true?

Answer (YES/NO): YES